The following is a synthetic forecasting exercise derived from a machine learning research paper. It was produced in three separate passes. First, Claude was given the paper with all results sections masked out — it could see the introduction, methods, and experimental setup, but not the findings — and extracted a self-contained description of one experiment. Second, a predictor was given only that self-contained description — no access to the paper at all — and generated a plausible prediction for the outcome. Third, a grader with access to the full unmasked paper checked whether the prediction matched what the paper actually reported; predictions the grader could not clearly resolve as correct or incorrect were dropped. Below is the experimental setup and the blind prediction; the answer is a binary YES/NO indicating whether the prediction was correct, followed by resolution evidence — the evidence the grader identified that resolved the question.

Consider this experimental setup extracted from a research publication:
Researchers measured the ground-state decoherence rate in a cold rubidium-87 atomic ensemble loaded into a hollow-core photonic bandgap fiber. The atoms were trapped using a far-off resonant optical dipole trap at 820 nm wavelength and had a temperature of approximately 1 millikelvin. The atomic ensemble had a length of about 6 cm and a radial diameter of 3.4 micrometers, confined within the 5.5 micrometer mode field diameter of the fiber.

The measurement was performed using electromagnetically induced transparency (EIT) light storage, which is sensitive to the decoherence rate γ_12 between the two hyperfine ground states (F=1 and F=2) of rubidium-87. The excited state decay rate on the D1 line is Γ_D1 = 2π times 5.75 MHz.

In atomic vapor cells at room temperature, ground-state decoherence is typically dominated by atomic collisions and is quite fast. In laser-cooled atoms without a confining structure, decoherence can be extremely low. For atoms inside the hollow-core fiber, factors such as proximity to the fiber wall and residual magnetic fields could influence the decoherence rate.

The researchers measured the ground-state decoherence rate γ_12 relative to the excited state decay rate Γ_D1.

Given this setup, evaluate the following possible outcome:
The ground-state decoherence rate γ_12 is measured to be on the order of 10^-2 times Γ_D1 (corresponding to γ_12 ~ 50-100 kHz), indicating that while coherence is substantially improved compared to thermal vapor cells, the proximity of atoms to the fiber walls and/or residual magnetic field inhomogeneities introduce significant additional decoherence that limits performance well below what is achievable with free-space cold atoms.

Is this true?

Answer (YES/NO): NO